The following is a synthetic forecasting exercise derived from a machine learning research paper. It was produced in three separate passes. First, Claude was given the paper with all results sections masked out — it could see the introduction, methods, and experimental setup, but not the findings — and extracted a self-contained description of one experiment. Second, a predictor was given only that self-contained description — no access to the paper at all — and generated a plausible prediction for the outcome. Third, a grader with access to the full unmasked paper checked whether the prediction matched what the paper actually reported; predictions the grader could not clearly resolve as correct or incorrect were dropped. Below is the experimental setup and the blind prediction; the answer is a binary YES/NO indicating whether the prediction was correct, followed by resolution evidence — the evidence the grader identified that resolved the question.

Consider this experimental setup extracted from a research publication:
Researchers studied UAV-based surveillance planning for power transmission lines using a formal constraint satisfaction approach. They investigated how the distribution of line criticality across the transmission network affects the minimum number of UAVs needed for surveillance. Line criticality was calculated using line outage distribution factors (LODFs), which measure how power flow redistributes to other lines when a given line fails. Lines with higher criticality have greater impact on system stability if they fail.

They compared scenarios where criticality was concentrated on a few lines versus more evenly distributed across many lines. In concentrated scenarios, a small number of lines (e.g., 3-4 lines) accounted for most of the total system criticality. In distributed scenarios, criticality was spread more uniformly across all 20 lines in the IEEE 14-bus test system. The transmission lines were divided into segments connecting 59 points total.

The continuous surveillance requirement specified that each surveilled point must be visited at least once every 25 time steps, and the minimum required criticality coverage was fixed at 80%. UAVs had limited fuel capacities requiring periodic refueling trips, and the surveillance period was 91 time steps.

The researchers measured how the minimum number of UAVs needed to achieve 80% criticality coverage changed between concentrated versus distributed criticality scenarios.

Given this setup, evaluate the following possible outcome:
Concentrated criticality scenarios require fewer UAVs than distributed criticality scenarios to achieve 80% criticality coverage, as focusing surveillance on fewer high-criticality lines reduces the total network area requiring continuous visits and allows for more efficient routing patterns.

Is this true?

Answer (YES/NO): YES